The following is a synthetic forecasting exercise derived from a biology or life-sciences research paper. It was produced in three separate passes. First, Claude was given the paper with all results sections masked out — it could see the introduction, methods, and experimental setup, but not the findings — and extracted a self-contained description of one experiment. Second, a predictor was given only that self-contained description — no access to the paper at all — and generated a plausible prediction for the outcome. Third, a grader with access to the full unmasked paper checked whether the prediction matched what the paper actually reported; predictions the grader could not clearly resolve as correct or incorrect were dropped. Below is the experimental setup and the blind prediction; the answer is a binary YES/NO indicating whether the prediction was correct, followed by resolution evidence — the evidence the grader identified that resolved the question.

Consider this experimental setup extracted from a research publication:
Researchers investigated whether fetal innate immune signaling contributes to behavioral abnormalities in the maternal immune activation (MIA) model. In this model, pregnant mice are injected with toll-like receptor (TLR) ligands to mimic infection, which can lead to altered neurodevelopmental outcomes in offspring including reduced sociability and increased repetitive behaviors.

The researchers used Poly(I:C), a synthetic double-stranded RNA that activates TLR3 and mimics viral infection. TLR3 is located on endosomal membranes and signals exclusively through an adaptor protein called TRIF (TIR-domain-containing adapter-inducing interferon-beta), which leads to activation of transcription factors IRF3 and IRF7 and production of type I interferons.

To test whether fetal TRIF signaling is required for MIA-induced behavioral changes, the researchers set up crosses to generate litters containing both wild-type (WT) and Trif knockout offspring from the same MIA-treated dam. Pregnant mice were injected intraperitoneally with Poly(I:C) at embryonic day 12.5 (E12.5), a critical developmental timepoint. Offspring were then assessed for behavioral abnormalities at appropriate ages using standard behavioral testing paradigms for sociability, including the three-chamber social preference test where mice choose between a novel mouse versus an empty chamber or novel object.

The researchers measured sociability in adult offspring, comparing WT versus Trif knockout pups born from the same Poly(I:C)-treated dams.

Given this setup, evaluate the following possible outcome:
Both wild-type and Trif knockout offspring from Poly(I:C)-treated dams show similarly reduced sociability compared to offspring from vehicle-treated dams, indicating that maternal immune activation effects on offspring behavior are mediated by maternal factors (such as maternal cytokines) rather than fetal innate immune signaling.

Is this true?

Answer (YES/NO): NO